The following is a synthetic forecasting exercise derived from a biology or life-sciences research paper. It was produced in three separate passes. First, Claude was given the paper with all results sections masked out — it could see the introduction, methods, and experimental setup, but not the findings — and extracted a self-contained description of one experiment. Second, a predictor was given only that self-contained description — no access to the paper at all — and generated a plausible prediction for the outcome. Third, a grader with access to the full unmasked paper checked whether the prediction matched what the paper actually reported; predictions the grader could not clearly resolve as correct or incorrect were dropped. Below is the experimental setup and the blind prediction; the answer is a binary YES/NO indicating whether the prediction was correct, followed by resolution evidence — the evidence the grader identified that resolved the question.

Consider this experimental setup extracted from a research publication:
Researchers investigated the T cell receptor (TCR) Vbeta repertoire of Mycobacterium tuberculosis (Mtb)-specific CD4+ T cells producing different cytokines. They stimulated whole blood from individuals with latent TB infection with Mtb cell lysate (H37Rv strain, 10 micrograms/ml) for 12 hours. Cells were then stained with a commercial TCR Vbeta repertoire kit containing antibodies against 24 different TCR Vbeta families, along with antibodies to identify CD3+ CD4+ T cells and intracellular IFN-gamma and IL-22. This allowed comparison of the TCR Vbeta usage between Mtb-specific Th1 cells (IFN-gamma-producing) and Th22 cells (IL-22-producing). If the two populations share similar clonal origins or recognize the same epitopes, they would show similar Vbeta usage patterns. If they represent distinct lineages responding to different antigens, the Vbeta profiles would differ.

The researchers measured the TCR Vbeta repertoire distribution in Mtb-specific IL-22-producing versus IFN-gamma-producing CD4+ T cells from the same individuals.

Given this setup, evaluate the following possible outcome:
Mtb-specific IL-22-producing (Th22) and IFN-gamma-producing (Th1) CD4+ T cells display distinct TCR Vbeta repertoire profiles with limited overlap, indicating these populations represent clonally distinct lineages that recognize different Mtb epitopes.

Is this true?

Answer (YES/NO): NO